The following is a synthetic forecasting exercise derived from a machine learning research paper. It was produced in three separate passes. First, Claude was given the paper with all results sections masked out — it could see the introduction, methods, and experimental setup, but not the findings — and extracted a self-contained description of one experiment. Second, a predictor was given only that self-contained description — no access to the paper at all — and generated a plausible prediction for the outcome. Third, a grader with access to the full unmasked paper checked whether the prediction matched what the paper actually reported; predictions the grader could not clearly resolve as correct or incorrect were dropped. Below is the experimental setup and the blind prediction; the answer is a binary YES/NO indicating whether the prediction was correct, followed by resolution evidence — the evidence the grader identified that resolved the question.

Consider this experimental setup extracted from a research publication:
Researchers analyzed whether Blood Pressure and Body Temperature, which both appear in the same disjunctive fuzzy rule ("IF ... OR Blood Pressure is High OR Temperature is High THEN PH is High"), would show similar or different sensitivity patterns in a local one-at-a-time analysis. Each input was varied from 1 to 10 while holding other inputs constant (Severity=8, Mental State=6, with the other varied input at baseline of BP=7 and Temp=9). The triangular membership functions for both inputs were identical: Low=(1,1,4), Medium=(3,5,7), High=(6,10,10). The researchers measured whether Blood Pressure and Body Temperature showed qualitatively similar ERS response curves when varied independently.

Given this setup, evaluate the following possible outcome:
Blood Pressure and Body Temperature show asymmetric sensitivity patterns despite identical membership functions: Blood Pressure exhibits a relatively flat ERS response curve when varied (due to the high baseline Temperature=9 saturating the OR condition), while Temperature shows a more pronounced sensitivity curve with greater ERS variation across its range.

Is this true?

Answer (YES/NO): NO